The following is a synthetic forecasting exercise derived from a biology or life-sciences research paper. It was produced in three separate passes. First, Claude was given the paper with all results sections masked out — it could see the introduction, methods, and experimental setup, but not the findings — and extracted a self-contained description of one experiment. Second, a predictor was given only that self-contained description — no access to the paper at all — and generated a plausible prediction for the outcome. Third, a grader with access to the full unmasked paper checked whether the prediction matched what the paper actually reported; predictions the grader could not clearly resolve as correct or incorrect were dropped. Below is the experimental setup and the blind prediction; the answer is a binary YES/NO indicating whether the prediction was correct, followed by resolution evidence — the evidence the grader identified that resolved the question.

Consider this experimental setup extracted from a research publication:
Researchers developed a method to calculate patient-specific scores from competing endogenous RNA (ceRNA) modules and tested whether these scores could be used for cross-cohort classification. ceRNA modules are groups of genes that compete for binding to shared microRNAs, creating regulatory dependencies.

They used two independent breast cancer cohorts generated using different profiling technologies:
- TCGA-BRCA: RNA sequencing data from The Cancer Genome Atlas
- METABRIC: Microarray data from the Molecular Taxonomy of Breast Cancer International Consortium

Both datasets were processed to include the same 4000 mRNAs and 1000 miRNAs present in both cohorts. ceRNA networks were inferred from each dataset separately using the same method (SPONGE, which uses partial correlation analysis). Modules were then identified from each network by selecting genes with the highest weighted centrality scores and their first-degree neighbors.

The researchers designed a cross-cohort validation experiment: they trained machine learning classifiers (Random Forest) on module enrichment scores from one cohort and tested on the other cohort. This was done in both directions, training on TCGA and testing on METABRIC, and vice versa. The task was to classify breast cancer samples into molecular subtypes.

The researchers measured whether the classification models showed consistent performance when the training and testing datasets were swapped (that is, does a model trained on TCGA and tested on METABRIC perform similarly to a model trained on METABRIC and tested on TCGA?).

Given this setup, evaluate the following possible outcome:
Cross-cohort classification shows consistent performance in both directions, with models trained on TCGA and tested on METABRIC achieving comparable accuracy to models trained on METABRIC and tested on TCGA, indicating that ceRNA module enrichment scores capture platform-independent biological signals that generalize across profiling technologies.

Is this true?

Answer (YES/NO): NO